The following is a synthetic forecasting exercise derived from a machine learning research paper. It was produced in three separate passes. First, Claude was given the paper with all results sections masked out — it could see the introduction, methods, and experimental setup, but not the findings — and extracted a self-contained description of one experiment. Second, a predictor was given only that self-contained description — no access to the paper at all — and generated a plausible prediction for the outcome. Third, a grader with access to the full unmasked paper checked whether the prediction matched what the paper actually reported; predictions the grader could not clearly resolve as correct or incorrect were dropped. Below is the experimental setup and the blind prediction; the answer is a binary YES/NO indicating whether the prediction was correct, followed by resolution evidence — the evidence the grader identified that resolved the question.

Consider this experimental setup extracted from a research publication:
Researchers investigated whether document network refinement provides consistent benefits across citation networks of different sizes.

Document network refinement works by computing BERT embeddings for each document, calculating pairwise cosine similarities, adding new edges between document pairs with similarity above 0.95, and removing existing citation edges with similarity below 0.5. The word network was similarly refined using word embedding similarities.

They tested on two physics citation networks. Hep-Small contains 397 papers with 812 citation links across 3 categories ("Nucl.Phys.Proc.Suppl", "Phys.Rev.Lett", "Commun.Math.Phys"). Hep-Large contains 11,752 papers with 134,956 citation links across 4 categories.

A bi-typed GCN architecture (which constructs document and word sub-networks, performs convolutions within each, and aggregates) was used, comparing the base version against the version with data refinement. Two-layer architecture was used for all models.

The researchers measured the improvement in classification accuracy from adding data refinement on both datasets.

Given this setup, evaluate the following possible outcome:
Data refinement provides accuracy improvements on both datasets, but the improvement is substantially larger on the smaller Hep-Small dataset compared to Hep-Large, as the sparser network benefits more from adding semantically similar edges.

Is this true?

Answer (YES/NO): YES